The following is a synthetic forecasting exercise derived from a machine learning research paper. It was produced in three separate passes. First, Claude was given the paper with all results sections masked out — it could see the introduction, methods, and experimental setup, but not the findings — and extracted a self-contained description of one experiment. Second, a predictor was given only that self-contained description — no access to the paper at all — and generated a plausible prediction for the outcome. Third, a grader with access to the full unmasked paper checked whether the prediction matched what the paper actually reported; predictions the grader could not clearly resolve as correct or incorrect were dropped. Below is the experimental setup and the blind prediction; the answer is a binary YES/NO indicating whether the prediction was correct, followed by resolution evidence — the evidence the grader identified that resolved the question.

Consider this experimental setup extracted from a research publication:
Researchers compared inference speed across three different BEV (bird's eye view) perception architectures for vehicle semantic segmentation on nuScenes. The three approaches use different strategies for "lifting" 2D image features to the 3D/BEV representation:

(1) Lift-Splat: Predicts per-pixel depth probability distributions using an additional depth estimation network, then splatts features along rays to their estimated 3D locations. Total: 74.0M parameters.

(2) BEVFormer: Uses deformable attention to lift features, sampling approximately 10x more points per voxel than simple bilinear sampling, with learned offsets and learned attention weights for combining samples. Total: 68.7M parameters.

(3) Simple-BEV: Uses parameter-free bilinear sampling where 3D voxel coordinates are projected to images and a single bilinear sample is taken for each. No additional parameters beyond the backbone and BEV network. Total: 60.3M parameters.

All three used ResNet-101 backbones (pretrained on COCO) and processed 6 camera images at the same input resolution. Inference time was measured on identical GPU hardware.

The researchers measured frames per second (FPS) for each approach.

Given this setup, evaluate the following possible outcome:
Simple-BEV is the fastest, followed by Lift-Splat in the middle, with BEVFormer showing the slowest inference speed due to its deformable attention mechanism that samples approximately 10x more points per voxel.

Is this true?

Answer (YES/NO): NO